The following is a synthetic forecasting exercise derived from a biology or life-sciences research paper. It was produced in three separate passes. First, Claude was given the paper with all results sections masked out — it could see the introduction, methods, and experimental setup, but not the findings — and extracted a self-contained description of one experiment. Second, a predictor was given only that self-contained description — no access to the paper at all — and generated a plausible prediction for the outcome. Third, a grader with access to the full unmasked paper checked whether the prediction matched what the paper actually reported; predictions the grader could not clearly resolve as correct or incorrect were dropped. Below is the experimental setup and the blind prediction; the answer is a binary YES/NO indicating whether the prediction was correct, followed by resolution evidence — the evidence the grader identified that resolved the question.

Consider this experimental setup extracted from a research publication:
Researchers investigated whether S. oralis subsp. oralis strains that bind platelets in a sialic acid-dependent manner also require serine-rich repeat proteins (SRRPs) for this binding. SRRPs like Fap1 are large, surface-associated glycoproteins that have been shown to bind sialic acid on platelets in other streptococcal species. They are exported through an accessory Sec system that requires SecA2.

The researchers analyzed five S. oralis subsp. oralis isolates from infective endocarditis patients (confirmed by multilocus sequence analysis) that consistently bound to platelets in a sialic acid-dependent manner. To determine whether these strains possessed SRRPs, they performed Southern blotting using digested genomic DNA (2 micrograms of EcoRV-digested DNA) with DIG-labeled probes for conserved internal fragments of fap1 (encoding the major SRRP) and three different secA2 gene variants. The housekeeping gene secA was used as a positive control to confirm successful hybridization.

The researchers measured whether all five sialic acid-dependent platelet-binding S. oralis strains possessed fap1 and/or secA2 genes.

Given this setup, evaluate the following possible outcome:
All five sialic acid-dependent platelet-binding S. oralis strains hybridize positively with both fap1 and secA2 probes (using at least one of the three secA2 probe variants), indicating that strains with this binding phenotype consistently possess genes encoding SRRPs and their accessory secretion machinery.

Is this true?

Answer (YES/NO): NO